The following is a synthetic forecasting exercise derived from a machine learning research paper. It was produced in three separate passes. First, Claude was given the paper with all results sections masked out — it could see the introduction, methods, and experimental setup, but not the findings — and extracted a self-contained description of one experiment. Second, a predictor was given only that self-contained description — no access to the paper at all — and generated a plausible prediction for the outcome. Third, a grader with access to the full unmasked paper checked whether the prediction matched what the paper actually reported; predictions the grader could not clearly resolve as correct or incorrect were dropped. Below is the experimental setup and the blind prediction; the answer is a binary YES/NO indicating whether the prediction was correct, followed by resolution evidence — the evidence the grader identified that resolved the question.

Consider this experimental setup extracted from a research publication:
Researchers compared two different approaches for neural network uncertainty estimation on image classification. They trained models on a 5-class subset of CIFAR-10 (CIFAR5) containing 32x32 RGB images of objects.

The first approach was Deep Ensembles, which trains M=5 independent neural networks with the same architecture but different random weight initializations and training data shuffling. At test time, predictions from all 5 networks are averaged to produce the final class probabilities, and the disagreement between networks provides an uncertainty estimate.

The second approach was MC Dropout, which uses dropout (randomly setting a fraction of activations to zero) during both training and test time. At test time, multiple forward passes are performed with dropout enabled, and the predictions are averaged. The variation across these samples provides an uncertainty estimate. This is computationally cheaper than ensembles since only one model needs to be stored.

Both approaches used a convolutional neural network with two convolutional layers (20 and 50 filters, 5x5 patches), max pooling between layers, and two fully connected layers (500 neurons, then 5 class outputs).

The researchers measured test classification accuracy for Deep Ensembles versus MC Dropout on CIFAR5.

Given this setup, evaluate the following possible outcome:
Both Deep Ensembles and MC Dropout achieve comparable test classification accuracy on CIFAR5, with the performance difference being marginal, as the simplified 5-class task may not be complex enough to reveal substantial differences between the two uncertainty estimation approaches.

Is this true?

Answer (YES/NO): NO